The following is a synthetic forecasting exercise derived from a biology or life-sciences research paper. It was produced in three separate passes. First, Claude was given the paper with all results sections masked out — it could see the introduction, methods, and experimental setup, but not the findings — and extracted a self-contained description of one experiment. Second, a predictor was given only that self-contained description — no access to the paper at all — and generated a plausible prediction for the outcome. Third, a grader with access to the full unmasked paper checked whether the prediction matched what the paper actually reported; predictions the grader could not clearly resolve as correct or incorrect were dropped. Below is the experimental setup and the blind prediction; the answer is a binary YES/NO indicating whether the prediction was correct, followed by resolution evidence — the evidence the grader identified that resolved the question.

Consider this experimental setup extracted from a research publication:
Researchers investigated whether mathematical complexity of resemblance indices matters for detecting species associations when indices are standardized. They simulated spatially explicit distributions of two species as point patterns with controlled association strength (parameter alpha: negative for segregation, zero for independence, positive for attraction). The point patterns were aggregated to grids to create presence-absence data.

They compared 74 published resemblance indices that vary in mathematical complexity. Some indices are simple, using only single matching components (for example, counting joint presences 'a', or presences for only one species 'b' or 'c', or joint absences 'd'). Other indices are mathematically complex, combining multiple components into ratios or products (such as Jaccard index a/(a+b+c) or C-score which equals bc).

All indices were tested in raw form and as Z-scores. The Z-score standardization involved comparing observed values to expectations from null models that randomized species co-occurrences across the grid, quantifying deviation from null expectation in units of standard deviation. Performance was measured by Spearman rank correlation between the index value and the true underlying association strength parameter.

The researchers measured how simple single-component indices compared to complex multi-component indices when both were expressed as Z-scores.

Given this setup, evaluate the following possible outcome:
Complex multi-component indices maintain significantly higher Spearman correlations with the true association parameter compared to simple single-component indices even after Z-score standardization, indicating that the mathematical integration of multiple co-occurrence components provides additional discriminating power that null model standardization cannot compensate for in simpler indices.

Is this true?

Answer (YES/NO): NO